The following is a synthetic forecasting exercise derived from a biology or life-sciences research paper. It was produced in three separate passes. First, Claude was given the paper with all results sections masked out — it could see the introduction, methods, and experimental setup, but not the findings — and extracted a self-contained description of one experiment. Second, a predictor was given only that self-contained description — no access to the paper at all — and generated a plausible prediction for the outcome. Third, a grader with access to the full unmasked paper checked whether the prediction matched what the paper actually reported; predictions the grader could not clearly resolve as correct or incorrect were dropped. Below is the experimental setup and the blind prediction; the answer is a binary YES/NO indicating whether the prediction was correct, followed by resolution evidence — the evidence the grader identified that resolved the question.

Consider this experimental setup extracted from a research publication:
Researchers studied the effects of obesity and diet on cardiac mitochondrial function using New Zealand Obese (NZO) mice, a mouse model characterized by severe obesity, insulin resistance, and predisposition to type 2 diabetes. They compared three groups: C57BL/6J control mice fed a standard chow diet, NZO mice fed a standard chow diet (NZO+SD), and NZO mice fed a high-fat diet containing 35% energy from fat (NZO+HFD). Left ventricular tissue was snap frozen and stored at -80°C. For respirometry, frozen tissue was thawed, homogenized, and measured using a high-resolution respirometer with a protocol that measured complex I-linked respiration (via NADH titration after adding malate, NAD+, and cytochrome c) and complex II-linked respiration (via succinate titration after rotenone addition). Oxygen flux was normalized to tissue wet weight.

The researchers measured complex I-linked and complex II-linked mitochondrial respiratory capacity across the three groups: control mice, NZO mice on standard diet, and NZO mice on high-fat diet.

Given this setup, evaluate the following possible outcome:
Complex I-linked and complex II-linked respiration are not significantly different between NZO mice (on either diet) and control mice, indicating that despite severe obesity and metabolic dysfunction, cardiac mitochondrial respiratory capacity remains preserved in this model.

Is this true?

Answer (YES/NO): NO